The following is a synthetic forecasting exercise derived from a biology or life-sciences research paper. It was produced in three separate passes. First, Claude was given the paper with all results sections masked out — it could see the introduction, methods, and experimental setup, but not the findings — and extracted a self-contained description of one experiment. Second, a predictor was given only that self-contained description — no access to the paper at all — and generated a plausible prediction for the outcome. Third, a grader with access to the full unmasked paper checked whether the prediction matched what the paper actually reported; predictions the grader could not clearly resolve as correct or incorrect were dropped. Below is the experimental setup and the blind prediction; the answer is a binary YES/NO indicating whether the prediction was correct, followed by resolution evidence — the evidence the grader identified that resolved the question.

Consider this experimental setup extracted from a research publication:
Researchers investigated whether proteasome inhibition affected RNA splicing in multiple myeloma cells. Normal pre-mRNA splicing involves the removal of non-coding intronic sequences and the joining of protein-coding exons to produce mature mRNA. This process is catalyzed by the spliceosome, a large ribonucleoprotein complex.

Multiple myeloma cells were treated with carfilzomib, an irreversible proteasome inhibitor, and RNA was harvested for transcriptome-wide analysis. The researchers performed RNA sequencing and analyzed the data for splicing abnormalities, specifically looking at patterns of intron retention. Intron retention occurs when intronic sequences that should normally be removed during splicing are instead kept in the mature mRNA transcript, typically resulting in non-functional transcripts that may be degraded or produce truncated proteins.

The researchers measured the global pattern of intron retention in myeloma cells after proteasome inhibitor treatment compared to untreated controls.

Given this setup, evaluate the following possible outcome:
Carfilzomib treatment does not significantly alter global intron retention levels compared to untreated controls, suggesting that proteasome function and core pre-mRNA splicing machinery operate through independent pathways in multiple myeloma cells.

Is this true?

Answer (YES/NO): NO